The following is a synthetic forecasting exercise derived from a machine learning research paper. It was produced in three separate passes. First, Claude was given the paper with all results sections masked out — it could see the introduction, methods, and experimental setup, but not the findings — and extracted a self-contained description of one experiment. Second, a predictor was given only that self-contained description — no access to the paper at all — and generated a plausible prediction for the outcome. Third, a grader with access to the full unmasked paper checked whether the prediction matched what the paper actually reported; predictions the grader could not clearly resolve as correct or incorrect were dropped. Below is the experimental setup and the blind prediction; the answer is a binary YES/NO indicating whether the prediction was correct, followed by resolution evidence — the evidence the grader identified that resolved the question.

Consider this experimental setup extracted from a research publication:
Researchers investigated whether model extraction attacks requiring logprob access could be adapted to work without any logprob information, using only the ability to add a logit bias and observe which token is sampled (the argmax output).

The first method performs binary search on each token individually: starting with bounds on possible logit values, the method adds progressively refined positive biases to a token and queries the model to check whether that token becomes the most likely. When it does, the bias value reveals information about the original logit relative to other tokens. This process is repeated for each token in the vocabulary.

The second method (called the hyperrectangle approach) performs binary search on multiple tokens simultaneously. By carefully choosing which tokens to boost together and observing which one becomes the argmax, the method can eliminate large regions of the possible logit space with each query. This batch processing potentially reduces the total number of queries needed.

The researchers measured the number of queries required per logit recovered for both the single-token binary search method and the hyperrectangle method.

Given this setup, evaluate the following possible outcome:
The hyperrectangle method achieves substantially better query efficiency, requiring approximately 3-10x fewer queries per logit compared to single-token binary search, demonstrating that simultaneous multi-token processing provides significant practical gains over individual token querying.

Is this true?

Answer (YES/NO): NO